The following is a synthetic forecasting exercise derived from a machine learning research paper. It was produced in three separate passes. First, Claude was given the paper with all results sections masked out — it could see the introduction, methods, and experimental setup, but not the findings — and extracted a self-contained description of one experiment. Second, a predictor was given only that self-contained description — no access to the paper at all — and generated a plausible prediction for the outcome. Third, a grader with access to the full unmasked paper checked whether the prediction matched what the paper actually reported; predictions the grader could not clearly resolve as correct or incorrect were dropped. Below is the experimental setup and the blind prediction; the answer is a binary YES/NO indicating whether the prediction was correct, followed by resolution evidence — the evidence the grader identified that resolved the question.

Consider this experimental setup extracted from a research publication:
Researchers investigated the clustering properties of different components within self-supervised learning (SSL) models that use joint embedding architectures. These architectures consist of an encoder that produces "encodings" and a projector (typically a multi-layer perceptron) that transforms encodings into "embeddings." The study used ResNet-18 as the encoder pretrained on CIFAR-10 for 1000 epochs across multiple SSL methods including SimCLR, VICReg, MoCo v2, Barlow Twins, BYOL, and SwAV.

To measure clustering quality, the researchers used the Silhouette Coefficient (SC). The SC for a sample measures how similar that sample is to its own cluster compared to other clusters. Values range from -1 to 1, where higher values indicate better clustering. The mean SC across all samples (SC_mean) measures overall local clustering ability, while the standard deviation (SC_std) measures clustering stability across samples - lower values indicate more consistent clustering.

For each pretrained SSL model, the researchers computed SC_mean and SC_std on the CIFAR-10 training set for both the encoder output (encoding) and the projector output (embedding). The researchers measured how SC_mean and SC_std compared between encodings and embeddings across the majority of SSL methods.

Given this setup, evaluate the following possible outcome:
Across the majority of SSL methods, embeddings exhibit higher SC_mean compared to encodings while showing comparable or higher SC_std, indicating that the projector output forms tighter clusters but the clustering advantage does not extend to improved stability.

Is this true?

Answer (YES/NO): NO